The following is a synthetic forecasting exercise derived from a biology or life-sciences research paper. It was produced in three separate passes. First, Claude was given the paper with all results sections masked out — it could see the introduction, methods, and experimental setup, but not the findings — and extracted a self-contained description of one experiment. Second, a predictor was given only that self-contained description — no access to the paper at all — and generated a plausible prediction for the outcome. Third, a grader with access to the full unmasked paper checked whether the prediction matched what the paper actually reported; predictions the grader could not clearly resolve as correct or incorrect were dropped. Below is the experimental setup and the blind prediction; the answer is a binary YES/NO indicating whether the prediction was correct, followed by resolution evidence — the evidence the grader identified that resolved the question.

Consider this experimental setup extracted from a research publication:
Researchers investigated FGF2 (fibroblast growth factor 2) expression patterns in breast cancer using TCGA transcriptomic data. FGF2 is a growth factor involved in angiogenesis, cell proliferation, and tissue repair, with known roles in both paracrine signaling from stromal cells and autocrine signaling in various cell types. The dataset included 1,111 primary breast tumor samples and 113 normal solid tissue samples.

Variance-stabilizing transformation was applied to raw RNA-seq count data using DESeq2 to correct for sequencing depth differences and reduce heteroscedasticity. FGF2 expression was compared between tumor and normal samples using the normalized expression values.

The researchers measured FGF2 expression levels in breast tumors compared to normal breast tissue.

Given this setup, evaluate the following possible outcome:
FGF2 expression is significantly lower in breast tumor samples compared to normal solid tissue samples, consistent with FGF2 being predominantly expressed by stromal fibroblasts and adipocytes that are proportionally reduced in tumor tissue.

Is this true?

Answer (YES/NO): YES